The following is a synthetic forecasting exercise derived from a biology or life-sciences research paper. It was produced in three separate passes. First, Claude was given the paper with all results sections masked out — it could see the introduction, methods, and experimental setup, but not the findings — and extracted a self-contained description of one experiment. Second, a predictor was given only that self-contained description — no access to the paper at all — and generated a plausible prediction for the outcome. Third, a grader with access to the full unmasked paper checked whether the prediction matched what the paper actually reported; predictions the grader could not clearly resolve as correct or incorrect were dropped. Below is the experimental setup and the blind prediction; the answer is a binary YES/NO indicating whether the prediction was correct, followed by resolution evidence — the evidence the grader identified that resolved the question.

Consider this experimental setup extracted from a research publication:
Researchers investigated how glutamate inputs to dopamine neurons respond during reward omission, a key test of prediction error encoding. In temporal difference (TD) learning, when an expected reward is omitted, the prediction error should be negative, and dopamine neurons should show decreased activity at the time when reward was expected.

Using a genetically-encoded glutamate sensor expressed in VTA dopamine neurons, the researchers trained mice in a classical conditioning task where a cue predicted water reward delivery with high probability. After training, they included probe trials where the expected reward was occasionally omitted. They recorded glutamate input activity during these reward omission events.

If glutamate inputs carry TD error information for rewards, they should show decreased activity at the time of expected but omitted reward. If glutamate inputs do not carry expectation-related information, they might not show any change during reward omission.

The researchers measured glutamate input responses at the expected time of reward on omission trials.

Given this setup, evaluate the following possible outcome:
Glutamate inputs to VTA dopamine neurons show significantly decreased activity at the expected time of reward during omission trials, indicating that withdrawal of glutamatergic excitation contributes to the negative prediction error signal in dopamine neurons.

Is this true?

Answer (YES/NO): YES